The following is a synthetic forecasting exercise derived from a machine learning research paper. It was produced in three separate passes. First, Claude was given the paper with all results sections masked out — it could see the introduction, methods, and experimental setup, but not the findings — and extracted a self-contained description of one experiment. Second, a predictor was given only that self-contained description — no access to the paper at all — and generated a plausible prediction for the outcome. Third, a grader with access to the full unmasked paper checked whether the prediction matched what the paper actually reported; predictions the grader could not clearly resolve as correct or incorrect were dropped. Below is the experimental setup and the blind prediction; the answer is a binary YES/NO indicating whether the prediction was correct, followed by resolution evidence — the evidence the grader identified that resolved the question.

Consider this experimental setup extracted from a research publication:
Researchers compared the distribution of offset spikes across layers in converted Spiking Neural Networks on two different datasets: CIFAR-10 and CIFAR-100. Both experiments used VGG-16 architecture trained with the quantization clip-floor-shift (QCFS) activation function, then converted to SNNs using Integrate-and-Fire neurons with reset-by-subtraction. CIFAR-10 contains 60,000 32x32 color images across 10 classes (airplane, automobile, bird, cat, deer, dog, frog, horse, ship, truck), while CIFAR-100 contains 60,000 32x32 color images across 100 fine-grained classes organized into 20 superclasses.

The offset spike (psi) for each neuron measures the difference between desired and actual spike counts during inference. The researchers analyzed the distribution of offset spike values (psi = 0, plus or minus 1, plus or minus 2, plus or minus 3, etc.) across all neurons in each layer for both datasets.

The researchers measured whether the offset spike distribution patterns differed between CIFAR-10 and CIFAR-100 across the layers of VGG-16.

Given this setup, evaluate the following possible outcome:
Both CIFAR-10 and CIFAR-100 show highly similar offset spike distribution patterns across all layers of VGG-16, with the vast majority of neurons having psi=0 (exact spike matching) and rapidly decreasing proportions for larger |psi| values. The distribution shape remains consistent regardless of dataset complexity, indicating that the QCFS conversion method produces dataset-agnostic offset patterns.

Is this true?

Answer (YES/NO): NO